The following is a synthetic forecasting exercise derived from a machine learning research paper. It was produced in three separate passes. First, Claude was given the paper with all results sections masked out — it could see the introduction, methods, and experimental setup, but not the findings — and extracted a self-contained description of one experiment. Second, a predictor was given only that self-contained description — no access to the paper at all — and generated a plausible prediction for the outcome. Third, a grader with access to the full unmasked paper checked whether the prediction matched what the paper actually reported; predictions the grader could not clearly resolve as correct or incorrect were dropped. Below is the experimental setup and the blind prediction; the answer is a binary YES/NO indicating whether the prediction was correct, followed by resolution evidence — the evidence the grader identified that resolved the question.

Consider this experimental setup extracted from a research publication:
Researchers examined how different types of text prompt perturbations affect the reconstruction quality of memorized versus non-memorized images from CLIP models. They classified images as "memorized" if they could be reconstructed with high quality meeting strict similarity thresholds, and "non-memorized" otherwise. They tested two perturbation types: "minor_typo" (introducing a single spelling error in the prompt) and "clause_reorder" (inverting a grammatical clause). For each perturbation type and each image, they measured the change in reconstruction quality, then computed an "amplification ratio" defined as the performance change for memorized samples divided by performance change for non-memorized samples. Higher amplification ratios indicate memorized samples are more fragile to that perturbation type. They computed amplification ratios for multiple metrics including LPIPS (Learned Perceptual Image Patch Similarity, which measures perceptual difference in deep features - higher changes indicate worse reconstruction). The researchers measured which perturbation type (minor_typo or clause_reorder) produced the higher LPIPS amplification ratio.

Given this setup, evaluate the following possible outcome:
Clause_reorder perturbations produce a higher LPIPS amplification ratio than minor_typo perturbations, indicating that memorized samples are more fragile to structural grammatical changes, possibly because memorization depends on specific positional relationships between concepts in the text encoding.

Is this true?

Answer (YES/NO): YES